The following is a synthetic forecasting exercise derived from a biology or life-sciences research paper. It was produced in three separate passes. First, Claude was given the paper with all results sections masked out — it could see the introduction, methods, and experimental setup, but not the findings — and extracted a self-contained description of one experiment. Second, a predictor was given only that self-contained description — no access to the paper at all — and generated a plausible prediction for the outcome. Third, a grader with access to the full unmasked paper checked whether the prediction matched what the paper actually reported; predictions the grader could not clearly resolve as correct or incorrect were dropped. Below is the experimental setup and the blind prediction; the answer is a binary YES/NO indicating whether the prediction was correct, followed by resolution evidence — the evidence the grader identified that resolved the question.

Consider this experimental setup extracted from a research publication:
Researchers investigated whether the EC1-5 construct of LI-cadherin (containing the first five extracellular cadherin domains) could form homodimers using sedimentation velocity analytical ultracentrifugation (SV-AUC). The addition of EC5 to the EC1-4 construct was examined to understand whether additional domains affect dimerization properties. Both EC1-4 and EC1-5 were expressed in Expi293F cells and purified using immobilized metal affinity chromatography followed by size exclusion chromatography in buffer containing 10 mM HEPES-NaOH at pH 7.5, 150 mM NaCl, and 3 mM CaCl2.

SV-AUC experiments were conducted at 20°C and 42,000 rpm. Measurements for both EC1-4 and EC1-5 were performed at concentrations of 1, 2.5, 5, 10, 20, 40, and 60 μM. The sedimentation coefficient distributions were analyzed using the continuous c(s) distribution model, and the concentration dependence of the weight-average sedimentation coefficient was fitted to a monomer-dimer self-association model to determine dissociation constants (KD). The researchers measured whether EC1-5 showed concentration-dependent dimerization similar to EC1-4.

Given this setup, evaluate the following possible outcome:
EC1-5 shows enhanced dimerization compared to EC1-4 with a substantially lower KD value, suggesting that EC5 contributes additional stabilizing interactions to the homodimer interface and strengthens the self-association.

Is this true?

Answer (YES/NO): YES